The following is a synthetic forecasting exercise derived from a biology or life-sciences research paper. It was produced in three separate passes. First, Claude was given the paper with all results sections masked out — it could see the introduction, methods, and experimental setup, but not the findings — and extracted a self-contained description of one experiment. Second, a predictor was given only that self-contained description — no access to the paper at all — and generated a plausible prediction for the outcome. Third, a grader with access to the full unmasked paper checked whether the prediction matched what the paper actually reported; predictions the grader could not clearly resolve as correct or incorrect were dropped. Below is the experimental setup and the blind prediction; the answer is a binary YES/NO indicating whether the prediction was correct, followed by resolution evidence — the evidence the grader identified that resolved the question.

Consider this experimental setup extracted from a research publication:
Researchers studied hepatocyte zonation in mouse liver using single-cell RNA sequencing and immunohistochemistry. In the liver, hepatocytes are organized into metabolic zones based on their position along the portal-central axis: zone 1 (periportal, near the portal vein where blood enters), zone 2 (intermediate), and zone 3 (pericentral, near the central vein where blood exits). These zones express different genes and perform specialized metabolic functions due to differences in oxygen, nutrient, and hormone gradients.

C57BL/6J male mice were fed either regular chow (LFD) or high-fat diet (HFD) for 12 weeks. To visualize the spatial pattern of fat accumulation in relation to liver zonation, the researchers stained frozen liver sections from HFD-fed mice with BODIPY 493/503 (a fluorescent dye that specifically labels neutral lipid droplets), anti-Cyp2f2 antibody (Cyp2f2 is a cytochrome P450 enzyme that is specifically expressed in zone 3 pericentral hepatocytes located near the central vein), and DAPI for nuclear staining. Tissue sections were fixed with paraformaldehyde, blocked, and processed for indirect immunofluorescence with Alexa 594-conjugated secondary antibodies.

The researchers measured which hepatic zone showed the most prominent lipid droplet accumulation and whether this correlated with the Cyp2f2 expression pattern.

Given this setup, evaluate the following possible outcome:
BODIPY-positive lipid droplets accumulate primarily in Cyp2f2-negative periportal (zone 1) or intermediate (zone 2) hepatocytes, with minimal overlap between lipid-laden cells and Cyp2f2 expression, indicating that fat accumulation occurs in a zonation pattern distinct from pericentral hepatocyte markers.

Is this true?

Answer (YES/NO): NO